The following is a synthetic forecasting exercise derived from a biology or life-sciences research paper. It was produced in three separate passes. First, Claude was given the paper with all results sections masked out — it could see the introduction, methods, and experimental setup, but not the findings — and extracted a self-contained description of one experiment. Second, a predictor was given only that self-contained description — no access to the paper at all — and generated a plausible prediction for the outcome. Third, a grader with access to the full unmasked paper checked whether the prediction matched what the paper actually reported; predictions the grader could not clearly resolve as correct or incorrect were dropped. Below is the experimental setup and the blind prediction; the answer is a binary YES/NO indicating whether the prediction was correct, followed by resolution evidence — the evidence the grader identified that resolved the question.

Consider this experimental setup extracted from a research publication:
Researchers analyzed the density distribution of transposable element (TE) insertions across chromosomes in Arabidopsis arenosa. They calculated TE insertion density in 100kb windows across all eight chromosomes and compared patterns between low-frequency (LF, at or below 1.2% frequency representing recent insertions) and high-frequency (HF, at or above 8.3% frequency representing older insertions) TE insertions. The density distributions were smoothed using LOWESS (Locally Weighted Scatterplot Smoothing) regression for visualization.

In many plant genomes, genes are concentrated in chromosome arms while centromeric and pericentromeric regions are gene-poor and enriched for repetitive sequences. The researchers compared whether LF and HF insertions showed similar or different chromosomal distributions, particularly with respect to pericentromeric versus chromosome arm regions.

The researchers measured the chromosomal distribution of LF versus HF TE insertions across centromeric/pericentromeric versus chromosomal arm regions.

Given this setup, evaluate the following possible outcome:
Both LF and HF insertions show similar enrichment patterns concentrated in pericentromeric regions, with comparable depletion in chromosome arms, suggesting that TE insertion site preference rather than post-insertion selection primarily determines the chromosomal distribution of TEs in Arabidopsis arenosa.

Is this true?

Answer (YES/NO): NO